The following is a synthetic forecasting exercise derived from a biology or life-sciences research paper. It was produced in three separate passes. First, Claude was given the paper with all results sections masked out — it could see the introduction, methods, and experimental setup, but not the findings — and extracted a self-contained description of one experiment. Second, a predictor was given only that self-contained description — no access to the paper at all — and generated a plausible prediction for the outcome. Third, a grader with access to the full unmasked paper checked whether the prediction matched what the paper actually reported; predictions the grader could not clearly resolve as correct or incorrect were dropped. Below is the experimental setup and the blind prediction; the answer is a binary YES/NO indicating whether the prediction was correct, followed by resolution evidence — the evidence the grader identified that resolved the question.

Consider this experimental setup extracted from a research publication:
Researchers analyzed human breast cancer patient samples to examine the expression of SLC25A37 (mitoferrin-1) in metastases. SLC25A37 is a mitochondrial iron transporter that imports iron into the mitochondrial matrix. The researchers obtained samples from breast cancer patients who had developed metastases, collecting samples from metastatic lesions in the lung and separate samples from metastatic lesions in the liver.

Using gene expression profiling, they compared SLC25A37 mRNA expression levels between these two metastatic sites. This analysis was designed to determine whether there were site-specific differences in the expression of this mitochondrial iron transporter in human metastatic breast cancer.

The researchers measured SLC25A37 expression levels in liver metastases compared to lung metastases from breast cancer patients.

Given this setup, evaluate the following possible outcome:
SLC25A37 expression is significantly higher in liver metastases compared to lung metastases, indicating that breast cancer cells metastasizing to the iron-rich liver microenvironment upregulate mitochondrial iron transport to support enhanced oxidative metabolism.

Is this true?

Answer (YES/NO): NO